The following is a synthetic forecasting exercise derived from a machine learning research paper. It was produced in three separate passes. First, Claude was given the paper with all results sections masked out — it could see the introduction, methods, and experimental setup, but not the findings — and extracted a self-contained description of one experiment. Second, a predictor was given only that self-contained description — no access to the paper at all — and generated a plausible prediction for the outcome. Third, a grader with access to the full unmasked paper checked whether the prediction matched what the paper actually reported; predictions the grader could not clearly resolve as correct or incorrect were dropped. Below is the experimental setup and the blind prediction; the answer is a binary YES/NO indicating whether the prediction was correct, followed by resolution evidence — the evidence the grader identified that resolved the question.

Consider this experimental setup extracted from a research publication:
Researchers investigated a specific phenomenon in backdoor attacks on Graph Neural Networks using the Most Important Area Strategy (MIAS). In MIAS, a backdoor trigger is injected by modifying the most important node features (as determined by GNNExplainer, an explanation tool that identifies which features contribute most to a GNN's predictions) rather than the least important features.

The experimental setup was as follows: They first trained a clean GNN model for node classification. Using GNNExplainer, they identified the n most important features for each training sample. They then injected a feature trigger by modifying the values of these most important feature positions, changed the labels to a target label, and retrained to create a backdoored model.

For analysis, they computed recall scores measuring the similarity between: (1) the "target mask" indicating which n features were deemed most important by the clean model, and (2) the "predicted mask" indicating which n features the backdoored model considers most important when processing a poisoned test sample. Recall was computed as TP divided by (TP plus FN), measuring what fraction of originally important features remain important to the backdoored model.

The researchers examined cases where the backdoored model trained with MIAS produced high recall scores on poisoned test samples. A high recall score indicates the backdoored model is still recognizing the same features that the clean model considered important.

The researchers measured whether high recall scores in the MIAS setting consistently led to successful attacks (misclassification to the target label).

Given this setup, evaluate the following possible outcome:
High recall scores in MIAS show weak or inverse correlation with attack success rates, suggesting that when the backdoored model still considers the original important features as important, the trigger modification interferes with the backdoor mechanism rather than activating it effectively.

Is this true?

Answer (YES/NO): NO